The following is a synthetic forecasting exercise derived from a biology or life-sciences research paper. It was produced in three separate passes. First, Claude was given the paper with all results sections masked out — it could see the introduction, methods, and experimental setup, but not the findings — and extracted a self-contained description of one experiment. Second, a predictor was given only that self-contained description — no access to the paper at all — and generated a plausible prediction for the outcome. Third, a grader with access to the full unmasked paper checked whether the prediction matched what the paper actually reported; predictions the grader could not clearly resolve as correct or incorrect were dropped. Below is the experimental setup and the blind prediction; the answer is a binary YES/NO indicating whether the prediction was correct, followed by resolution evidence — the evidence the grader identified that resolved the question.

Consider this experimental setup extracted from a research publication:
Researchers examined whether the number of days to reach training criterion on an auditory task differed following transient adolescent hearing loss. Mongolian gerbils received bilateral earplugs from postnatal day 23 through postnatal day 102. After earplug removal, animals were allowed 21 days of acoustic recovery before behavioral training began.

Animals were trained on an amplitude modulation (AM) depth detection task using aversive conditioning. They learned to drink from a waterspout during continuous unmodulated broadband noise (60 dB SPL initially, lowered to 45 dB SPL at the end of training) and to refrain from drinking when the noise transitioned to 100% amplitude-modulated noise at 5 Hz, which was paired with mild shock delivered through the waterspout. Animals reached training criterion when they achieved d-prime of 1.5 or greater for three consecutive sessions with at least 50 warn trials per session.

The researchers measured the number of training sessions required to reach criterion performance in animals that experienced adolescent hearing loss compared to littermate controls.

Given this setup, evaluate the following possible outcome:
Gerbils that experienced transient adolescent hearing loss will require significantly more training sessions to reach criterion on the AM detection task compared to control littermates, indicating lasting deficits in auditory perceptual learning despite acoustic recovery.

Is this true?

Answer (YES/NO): NO